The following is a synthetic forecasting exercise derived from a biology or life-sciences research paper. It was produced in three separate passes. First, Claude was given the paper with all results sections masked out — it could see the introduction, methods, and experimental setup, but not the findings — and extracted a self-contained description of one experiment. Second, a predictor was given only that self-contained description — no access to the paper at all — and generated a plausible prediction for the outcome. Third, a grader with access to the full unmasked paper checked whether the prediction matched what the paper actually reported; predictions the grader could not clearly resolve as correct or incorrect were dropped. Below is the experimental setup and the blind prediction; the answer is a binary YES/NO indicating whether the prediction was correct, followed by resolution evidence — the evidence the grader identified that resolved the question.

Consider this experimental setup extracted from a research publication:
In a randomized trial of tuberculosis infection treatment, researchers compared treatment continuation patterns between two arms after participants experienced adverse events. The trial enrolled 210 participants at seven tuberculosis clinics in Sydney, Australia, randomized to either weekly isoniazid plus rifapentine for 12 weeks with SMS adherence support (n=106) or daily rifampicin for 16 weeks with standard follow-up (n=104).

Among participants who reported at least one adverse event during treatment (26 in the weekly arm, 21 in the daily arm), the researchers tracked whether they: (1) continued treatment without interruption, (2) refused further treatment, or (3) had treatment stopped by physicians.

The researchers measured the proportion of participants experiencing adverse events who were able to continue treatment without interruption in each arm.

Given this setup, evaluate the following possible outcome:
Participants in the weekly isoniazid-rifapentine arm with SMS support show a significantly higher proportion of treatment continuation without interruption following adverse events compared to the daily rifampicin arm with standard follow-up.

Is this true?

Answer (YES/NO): YES